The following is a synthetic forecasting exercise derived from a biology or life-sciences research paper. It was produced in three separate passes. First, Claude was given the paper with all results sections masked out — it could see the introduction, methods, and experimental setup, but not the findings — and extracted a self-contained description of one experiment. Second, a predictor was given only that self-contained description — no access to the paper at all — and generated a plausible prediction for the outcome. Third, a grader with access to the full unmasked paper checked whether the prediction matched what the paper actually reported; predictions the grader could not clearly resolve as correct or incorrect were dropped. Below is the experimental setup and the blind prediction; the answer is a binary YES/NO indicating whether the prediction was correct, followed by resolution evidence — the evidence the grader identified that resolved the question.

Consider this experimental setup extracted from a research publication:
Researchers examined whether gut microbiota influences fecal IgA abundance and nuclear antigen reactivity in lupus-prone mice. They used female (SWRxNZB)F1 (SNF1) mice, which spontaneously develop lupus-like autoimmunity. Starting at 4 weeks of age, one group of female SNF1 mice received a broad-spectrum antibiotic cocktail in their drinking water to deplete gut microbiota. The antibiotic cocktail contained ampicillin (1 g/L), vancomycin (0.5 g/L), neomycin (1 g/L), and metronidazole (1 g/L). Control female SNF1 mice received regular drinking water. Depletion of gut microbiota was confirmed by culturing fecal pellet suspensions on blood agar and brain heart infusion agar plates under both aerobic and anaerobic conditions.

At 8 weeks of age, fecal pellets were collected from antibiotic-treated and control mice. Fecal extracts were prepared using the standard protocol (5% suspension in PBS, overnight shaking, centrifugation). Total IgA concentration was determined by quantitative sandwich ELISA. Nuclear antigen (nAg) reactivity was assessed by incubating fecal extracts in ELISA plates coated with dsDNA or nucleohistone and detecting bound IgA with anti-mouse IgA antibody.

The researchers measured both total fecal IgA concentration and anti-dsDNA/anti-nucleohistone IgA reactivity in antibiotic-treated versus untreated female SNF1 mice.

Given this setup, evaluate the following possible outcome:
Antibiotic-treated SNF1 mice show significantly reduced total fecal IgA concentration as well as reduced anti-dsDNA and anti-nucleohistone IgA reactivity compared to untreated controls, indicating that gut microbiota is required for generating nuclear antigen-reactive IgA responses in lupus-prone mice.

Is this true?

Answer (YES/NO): YES